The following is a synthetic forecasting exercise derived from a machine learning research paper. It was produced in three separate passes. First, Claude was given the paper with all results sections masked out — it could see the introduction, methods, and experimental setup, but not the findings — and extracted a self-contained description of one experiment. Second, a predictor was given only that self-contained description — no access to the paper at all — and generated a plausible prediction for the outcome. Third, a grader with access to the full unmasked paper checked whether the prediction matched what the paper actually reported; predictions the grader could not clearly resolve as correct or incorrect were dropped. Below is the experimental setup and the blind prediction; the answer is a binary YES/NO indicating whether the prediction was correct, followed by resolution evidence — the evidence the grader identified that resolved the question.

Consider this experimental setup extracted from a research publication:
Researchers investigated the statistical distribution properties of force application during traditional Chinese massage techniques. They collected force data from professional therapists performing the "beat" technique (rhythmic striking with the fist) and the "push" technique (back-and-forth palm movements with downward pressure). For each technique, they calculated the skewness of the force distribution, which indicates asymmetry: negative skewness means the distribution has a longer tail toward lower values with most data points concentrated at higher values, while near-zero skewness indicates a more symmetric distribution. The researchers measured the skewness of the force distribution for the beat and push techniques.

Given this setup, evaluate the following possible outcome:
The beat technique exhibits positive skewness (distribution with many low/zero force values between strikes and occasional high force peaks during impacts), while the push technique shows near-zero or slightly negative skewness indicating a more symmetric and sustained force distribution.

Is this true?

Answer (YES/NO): NO